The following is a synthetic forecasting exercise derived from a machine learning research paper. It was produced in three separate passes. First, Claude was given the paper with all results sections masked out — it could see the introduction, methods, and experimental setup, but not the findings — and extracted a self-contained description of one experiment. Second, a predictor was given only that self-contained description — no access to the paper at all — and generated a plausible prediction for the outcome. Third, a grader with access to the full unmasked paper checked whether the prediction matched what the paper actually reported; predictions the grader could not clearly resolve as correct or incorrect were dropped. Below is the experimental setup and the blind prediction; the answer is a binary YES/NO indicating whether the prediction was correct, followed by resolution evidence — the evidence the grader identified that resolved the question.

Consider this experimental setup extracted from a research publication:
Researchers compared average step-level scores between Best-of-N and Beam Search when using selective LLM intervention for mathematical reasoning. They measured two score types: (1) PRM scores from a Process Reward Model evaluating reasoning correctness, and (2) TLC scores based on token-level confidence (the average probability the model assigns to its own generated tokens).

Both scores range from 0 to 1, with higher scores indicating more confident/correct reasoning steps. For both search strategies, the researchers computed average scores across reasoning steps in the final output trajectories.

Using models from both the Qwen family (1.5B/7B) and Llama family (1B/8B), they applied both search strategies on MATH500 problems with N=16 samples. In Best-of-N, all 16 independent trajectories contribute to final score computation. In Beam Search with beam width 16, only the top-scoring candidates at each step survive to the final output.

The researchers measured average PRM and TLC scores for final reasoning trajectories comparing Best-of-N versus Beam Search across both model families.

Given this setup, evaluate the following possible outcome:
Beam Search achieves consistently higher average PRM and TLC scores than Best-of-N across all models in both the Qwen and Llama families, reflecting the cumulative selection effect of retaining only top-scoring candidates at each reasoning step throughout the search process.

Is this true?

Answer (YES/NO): YES